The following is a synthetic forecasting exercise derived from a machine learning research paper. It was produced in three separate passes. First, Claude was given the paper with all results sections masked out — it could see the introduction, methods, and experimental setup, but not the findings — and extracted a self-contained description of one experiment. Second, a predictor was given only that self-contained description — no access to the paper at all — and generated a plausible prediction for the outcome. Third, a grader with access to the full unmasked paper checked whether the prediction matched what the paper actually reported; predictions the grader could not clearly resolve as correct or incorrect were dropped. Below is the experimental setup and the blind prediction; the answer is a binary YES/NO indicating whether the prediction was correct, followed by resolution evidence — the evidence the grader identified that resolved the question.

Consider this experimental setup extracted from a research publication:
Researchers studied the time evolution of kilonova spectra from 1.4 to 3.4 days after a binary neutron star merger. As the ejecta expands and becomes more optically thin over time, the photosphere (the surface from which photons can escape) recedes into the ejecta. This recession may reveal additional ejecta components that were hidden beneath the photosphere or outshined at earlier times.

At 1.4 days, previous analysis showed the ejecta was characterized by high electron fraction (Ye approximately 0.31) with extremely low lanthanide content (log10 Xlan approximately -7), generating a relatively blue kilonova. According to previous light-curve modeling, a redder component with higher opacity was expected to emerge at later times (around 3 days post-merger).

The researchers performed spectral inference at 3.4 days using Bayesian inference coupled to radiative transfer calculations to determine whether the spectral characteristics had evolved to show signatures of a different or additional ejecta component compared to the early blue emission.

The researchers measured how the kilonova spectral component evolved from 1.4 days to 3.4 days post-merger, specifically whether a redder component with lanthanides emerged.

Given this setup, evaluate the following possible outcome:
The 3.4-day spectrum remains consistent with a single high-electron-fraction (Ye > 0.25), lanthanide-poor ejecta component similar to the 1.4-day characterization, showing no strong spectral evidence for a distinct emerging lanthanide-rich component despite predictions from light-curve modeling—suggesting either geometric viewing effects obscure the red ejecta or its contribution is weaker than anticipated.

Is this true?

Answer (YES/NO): NO